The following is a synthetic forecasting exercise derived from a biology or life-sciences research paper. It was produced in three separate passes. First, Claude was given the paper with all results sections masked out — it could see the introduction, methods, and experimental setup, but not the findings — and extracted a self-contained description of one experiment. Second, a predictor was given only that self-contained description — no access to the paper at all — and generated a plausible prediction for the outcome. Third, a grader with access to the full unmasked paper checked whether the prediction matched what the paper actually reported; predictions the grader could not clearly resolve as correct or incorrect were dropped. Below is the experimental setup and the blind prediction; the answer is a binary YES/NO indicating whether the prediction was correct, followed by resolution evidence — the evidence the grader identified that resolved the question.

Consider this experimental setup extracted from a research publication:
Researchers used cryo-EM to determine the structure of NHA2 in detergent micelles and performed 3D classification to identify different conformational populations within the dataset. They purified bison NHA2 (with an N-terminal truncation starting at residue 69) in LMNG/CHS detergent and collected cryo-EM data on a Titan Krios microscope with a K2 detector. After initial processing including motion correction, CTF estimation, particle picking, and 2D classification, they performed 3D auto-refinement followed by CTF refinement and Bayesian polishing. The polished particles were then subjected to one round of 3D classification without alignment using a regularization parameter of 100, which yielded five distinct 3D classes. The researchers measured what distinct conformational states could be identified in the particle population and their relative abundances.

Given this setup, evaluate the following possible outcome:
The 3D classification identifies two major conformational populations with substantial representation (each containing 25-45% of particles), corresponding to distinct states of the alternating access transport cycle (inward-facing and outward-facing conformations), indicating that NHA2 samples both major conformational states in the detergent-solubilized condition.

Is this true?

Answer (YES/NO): NO